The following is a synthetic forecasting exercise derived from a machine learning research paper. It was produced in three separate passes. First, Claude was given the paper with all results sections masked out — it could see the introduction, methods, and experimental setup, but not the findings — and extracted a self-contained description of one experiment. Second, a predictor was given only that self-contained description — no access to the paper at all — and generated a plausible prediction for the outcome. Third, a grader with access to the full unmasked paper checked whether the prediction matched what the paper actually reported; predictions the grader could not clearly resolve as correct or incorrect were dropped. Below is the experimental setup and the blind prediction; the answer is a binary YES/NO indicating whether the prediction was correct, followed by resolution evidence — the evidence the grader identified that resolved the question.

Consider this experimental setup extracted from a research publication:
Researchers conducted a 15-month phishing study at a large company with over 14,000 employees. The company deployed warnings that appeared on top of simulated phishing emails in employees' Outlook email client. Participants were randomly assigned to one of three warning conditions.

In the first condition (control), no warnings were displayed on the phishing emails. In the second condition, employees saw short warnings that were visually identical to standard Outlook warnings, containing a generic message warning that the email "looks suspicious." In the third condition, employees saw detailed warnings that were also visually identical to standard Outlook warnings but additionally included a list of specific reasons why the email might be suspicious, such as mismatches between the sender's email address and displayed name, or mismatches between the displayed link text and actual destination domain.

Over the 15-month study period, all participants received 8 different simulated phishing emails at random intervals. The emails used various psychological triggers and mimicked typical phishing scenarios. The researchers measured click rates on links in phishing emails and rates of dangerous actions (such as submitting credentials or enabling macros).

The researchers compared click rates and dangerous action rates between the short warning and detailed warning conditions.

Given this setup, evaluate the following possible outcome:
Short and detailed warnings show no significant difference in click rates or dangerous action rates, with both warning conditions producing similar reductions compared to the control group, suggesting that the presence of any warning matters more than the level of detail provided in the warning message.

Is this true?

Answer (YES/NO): YES